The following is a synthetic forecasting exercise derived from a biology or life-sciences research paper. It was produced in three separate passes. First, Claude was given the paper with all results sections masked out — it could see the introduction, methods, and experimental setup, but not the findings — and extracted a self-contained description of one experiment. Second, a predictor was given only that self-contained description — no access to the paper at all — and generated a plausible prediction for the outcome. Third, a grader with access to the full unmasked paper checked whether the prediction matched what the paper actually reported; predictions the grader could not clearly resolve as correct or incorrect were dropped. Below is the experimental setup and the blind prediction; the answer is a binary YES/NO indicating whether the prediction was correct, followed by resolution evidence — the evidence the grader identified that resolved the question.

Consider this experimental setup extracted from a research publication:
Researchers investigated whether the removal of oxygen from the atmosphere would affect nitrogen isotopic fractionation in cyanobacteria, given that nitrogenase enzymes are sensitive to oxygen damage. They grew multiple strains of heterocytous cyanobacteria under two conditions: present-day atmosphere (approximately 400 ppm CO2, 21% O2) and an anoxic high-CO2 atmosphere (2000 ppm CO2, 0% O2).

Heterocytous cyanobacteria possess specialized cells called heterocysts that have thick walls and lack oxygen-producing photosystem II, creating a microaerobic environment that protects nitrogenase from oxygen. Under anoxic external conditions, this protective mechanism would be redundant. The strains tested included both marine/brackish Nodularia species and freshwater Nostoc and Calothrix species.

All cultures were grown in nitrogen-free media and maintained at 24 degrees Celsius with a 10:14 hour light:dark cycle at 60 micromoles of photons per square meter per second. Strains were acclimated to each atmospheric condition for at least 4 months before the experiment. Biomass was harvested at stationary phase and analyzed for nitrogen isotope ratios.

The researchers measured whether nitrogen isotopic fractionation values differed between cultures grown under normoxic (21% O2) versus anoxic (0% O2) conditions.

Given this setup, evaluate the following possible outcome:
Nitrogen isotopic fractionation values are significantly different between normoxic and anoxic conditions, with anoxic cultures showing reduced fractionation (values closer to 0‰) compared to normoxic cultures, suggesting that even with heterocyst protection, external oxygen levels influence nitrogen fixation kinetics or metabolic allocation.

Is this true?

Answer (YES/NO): NO